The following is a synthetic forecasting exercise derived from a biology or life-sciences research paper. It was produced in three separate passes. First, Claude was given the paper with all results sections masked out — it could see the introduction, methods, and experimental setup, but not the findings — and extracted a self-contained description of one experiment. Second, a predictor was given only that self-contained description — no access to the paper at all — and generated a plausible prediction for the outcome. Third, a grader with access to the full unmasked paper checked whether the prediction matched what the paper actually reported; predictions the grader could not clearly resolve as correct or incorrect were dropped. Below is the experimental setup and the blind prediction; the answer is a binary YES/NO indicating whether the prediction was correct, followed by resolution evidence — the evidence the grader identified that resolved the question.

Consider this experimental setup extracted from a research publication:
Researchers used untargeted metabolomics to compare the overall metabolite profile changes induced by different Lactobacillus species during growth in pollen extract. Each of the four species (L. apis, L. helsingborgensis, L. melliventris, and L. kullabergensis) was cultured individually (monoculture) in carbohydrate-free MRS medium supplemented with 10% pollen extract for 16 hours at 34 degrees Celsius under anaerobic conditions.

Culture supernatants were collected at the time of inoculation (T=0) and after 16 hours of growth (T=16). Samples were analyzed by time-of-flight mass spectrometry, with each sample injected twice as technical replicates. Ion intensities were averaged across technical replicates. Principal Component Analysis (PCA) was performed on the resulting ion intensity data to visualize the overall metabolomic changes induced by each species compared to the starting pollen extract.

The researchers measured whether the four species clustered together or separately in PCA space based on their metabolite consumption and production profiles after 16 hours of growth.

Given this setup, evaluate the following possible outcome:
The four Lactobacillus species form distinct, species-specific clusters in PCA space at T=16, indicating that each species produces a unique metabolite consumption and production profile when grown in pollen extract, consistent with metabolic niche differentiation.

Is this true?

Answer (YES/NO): YES